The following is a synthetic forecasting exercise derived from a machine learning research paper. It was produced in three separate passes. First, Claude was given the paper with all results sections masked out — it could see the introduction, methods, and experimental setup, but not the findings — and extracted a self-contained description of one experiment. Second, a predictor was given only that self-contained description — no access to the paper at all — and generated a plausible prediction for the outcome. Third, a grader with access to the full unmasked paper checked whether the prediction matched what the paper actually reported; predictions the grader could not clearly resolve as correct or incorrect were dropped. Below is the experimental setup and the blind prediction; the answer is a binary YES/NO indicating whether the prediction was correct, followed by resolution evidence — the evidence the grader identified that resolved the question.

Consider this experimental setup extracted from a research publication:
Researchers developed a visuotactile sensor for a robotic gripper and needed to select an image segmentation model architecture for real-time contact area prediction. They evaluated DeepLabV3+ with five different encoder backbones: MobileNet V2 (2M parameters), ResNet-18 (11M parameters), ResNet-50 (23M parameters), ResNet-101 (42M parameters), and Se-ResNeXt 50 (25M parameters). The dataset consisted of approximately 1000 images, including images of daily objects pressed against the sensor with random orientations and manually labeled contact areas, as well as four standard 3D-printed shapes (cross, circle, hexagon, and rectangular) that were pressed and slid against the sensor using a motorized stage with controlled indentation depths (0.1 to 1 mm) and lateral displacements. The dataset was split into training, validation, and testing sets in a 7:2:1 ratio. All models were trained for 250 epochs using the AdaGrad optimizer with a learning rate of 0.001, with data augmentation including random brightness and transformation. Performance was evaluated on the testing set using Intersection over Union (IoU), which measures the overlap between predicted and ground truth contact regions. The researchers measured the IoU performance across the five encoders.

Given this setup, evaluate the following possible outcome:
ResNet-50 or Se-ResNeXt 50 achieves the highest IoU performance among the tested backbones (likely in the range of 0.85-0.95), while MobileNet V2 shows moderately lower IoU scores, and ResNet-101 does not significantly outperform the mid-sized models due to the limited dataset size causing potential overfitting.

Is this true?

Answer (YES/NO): NO